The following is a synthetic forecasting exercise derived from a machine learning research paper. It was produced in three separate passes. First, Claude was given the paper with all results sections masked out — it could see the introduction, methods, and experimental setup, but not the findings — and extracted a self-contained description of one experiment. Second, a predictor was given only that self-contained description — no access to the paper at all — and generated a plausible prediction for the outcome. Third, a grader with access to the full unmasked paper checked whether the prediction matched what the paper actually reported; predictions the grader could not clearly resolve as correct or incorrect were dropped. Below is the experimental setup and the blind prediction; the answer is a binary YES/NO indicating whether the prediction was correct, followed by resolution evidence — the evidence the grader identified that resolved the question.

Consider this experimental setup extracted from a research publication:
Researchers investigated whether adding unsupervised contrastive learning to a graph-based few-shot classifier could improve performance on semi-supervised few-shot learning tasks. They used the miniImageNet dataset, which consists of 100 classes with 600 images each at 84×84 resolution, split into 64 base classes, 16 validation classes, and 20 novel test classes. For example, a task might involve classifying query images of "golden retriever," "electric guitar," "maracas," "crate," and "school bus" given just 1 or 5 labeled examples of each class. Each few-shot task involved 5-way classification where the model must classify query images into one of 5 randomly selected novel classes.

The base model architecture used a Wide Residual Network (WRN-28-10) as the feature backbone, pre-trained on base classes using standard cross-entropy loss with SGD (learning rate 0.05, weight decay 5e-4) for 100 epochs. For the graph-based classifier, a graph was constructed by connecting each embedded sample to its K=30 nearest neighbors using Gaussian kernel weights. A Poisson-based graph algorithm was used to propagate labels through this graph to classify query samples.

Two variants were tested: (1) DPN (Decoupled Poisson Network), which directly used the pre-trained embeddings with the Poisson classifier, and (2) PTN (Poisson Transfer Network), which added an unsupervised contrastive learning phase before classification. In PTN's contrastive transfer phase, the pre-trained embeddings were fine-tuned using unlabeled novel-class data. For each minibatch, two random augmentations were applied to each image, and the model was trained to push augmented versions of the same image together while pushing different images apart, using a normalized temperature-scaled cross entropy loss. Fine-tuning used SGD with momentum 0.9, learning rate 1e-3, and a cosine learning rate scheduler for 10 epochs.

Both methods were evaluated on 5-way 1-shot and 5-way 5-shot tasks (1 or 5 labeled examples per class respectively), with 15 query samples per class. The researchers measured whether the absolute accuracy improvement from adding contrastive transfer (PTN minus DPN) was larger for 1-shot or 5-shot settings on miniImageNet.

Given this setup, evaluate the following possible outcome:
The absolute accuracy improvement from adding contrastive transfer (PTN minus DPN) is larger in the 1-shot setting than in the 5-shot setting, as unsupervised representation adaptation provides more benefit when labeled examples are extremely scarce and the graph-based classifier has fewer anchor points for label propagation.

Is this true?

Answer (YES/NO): YES